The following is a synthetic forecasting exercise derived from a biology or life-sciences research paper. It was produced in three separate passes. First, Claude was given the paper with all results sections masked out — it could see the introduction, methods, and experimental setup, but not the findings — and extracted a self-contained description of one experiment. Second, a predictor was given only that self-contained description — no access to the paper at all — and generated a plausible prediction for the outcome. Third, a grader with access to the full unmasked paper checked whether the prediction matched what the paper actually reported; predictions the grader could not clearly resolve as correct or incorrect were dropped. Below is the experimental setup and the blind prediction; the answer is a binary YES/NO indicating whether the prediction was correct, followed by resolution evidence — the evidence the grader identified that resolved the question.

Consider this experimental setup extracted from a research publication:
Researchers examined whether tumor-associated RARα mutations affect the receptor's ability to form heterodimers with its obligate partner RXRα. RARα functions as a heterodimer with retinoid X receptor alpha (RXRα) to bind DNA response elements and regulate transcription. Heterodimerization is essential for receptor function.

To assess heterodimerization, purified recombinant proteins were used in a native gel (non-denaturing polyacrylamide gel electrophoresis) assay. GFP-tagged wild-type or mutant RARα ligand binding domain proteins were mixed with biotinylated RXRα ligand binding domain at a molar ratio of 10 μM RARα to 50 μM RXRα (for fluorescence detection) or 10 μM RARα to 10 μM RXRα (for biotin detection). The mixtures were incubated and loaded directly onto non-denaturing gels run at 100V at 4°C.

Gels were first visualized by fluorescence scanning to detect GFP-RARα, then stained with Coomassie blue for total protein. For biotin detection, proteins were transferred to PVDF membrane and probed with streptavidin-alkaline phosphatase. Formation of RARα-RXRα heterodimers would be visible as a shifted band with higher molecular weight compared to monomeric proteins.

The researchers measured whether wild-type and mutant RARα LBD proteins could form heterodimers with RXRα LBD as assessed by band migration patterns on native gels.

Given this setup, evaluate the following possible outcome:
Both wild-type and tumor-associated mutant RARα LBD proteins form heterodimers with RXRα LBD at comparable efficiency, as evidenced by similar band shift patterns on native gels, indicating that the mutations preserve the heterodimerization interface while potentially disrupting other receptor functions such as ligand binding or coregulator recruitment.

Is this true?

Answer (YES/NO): YES